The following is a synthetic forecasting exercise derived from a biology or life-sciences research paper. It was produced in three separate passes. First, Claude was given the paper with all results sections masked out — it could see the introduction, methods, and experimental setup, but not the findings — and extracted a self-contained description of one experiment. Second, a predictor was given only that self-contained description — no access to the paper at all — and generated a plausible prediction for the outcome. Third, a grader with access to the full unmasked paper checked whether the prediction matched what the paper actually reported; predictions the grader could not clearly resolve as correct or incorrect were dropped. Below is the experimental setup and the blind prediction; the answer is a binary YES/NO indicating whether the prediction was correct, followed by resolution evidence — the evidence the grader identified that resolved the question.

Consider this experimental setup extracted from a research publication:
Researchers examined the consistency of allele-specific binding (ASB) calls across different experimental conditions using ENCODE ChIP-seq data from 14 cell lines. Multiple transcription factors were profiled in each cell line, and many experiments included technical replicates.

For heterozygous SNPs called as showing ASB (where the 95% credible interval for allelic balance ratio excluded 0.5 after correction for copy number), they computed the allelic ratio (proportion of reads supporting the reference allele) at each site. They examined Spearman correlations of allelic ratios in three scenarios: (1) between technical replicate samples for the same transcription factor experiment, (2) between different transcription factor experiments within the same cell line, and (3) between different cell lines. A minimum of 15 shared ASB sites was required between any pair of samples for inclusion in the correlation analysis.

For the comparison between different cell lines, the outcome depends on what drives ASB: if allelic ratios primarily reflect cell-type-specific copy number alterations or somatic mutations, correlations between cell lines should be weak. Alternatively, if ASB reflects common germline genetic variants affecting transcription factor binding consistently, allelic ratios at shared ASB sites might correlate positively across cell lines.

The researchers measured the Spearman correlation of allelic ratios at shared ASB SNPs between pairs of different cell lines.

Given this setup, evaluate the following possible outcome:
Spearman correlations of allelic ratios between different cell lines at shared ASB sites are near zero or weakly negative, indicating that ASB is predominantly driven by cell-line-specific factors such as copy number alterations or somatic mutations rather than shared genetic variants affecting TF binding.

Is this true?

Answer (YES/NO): NO